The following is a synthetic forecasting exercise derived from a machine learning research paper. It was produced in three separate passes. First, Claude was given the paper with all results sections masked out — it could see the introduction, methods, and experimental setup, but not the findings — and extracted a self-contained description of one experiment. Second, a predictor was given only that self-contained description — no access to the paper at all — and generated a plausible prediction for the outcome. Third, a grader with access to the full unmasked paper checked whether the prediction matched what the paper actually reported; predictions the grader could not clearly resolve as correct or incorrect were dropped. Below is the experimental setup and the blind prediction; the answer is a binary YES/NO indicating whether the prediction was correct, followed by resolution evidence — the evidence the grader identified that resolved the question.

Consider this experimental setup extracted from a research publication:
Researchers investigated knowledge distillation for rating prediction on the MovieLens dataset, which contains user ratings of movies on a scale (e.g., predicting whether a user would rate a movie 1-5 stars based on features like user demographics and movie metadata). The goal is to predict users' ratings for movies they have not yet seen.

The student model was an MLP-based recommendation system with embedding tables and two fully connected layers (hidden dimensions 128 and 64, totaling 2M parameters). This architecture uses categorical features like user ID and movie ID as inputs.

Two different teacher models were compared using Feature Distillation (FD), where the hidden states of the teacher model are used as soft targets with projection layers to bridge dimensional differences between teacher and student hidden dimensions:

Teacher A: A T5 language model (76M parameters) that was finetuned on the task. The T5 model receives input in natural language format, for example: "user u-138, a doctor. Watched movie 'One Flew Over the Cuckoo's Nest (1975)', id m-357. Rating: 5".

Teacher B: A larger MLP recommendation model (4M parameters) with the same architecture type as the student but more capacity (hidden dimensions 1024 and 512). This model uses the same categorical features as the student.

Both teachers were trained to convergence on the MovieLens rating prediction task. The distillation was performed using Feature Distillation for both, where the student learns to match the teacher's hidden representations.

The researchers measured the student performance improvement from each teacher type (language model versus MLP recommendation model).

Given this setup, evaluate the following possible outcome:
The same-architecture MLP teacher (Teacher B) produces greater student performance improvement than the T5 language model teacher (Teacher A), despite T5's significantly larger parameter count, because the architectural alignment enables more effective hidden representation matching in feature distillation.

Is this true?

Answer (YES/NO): NO